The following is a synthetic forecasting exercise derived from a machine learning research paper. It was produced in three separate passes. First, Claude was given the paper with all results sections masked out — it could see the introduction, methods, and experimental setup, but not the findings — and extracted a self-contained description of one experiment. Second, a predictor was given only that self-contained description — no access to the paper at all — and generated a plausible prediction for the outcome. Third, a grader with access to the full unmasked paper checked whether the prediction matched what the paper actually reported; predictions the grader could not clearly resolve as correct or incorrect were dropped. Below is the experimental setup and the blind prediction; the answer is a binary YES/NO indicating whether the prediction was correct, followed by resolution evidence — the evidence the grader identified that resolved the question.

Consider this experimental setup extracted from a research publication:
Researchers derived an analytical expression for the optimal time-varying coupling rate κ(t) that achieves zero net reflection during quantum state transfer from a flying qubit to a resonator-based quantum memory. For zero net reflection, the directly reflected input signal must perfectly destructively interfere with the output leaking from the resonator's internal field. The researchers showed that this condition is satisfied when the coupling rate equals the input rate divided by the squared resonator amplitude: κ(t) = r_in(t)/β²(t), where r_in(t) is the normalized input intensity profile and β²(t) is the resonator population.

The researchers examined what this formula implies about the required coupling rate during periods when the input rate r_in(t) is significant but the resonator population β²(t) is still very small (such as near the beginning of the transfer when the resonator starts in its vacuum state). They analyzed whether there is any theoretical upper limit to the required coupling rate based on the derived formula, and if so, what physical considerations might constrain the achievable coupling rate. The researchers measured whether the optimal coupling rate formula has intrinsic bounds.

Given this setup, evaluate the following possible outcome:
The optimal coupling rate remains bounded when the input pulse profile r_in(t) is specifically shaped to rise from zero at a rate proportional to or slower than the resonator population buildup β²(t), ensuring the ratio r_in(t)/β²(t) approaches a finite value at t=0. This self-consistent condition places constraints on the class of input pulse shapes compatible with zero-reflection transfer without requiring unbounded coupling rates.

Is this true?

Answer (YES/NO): NO